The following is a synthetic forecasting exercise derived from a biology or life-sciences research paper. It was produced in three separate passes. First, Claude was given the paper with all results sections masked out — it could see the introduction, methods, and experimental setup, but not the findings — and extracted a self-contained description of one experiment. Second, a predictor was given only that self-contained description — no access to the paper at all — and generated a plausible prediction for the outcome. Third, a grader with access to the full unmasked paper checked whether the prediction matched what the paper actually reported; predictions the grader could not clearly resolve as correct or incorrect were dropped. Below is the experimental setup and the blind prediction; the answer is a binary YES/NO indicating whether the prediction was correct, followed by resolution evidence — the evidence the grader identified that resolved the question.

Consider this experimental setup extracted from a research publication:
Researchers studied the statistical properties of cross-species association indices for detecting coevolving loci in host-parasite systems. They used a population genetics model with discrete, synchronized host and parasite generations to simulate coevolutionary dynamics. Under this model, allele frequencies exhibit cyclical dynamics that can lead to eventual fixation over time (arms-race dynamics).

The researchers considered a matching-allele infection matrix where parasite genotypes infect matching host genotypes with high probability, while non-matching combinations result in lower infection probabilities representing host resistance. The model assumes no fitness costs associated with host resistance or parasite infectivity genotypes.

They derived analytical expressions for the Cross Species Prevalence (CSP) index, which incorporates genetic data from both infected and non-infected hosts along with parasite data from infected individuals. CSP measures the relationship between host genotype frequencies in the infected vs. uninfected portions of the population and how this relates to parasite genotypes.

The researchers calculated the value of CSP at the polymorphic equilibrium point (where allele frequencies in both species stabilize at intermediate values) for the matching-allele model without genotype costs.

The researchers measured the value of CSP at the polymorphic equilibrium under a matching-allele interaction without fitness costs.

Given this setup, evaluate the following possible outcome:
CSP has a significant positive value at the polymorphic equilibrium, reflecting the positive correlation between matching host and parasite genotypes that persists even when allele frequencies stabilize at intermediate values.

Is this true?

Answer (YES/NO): NO